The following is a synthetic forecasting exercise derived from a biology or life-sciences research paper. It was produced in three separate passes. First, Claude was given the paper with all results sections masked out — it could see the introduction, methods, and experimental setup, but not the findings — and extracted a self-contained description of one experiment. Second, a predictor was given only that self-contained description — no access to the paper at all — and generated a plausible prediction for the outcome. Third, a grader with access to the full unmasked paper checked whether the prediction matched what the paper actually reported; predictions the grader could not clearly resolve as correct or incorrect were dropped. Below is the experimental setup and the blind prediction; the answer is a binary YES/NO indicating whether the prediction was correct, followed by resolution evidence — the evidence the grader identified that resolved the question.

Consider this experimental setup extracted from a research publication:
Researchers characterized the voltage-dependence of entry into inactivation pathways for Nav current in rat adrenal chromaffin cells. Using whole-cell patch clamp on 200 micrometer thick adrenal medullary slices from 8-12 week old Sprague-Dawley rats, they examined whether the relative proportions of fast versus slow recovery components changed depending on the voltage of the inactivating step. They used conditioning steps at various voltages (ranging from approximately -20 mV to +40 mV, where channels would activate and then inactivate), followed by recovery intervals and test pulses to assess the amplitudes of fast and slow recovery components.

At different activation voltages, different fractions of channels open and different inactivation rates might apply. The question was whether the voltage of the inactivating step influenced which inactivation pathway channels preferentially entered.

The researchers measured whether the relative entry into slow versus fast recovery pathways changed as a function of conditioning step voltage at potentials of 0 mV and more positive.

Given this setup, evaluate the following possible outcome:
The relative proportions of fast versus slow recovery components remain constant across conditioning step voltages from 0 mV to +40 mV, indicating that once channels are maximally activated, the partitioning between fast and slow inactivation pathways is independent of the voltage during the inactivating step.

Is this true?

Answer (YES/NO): YES